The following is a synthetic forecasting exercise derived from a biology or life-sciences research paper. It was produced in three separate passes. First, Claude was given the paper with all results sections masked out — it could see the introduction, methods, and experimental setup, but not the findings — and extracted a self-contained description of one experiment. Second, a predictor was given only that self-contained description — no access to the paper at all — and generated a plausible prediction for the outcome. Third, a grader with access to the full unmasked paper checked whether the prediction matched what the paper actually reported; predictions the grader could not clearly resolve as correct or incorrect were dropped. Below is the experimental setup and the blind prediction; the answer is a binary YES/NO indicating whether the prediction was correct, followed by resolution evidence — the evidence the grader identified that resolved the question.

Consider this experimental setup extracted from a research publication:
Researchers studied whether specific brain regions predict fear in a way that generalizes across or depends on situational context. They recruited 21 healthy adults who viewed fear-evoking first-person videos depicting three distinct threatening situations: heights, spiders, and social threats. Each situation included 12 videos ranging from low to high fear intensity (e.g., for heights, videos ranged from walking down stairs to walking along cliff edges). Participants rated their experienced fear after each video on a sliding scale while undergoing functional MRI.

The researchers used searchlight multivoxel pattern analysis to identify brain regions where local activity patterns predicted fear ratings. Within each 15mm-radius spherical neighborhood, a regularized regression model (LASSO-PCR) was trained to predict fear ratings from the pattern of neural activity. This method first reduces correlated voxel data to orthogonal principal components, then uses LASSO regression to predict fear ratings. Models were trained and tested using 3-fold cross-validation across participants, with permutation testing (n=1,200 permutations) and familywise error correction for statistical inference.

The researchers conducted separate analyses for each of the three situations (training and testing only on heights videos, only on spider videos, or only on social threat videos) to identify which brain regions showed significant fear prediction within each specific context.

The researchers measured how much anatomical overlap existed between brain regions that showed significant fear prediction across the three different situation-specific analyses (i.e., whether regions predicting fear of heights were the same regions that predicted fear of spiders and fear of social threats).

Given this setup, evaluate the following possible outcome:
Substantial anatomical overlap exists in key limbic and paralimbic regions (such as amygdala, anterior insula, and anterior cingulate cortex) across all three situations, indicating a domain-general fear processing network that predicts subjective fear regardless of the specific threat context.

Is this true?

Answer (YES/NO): NO